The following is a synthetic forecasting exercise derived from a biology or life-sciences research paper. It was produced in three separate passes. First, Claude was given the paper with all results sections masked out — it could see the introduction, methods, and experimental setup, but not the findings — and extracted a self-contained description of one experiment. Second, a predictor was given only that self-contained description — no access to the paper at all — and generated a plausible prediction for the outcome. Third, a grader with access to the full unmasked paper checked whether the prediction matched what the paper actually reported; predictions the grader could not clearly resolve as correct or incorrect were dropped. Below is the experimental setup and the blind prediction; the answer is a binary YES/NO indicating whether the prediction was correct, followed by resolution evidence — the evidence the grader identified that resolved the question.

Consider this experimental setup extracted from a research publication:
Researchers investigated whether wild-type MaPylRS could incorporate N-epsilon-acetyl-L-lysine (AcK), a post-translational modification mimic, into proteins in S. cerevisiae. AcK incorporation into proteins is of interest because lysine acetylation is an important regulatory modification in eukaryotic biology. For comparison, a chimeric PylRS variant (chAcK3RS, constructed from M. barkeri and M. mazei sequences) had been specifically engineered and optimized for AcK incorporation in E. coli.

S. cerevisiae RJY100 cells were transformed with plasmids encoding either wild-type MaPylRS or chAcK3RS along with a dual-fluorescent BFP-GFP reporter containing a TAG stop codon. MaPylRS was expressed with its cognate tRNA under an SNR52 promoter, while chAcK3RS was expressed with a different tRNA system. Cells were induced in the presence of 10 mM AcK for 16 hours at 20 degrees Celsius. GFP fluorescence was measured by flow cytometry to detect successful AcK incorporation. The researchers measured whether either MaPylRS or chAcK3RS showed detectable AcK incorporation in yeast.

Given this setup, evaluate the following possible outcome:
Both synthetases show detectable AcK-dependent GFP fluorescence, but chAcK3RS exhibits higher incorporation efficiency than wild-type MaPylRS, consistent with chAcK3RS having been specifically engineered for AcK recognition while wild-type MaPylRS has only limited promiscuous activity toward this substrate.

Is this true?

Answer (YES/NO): NO